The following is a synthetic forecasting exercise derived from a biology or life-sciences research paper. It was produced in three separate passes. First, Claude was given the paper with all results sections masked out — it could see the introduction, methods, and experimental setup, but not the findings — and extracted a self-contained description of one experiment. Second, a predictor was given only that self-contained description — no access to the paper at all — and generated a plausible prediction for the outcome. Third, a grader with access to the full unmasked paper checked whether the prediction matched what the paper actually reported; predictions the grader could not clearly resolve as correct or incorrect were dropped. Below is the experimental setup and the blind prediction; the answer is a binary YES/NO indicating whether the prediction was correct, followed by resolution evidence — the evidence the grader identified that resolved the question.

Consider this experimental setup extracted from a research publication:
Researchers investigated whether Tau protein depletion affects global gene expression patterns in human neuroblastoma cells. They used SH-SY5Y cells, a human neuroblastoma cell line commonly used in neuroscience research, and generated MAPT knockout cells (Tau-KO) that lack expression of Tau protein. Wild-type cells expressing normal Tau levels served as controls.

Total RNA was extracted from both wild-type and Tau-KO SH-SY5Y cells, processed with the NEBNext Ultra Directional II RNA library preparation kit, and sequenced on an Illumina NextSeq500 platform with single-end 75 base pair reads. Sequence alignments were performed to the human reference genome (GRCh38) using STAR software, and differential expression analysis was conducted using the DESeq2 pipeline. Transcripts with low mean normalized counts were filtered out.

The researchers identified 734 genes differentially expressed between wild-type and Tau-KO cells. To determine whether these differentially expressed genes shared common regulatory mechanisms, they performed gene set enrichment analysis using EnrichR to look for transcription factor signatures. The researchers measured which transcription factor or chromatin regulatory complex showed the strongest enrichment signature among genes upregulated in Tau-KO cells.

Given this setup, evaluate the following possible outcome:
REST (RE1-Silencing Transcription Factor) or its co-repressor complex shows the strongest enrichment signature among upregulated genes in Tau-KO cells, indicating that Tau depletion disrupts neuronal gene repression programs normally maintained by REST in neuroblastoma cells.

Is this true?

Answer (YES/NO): NO